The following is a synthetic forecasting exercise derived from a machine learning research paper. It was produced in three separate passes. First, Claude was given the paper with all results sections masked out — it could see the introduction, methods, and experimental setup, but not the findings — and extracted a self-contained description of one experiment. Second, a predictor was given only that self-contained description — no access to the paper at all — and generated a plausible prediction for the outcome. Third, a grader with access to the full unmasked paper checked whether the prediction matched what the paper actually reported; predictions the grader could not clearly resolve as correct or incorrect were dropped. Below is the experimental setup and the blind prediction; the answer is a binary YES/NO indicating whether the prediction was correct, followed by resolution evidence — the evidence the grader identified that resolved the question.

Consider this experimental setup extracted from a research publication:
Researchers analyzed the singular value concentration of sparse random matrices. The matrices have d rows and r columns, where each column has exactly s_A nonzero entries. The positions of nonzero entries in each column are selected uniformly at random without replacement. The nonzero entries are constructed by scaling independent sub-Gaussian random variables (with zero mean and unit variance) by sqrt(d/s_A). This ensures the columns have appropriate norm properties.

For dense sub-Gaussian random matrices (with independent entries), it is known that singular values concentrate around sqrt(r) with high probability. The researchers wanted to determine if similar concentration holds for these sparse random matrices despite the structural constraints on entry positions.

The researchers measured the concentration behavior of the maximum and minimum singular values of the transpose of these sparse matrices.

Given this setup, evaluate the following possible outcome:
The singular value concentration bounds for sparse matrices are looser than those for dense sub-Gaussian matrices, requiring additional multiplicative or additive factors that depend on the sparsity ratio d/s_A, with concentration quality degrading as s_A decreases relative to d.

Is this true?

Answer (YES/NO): YES